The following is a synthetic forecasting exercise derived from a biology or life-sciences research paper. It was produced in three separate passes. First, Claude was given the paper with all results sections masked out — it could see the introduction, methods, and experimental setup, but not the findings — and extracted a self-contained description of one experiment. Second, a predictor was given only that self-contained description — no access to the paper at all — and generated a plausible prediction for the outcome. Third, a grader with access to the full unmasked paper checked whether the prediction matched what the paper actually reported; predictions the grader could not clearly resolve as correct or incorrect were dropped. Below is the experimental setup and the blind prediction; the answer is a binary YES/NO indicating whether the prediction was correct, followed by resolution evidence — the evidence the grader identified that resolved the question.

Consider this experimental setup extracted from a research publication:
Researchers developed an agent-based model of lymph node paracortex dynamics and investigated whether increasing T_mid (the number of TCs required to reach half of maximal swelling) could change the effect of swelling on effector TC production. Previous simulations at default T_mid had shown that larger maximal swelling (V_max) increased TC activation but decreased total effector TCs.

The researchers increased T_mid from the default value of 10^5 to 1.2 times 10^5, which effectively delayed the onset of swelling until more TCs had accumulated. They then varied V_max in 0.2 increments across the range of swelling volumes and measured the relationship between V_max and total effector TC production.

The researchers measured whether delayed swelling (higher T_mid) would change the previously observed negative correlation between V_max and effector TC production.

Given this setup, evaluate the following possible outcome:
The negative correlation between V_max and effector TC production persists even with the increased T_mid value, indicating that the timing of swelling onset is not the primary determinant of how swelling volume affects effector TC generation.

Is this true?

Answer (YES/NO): NO